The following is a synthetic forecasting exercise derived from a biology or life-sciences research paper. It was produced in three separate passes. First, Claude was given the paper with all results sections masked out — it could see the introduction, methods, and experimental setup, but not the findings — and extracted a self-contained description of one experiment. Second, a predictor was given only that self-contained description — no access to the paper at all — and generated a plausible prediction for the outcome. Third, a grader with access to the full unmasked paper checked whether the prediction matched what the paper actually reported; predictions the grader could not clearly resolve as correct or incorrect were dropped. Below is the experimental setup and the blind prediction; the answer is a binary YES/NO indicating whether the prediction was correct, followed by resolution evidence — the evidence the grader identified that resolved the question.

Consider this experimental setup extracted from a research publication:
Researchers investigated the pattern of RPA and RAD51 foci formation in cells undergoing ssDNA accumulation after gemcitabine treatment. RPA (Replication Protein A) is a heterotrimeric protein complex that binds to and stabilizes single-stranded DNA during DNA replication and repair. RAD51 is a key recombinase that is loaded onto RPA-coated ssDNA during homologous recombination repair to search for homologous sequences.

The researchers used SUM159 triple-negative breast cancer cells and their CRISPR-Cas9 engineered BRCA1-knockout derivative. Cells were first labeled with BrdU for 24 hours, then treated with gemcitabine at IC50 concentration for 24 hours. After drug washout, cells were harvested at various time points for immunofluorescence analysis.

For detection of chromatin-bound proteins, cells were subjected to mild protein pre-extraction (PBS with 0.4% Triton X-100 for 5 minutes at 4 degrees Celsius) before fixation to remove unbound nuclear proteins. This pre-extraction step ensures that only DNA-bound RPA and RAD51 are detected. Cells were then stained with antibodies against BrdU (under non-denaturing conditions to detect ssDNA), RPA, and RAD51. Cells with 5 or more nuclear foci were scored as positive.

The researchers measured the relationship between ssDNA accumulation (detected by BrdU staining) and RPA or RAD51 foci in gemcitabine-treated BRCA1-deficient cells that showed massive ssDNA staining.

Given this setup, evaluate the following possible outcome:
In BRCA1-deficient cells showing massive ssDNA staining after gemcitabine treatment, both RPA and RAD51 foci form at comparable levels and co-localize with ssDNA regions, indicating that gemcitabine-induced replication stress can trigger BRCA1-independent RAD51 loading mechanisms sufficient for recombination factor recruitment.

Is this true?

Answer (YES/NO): NO